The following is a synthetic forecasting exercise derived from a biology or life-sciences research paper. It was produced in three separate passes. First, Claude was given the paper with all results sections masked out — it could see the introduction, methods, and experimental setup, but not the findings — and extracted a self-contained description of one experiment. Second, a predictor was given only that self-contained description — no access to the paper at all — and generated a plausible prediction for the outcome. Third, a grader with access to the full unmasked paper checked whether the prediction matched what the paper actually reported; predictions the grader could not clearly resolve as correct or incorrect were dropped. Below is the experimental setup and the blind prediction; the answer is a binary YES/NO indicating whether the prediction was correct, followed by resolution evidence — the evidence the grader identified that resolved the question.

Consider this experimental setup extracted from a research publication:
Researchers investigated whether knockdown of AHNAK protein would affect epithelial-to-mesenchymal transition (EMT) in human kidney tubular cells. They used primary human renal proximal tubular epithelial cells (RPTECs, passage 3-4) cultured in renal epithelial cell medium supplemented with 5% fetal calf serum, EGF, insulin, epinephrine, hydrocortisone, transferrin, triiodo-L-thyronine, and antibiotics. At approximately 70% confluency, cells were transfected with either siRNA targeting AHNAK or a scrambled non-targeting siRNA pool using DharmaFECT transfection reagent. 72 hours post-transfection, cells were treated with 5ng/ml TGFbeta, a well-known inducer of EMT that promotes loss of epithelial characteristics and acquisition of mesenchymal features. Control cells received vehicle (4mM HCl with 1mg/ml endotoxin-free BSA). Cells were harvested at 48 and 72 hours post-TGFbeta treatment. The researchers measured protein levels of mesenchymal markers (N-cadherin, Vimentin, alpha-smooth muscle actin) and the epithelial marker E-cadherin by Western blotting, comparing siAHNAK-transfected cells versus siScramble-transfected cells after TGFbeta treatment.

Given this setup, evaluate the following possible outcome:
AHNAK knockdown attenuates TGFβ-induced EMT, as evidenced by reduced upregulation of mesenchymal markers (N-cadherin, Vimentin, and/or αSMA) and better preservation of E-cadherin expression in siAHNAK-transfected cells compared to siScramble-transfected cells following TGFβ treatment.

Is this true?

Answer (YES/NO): NO